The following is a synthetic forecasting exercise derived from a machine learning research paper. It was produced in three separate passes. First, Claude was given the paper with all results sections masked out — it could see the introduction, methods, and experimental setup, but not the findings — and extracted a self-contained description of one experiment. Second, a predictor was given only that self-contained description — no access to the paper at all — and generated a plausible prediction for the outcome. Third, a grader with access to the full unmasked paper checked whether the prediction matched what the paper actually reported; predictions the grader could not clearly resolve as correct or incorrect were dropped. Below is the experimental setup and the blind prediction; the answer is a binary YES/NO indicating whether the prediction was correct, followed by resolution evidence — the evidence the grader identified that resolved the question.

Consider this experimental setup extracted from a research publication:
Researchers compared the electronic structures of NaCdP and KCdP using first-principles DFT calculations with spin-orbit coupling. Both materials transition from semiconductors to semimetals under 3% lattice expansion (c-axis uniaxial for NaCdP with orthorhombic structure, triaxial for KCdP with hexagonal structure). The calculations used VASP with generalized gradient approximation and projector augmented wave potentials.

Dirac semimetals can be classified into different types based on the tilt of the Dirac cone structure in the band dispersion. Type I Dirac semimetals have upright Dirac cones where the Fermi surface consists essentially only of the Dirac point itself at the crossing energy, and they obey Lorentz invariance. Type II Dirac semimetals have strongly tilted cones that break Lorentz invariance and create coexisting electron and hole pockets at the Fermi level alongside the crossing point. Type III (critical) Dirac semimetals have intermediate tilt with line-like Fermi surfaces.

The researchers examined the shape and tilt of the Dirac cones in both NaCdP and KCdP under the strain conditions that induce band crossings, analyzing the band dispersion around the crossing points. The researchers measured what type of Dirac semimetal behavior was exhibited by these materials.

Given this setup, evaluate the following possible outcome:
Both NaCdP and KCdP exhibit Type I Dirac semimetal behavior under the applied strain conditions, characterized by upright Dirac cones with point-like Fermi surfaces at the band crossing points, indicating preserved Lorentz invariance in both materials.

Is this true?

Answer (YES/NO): YES